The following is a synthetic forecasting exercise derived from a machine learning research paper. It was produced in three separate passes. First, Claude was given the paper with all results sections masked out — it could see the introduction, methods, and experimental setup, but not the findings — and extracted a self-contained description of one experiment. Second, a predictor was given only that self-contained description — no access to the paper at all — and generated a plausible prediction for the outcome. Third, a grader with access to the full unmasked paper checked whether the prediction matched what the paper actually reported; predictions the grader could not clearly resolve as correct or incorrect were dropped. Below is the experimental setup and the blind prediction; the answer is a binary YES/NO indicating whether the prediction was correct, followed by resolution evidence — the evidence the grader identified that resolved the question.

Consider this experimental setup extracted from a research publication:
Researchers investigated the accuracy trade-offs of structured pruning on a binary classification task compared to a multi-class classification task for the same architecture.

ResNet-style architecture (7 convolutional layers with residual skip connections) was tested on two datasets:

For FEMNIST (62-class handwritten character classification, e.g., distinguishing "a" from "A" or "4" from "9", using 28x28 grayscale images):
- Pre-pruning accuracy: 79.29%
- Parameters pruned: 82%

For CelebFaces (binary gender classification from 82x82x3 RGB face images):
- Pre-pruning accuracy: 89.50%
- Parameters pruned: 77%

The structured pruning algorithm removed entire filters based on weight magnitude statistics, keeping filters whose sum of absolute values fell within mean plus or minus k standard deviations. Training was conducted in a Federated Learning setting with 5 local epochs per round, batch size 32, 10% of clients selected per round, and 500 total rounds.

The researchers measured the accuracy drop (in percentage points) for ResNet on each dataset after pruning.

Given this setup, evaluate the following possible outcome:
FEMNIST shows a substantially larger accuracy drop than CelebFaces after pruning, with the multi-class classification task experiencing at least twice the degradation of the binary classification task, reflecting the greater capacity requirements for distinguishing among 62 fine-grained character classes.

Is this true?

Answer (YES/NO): NO